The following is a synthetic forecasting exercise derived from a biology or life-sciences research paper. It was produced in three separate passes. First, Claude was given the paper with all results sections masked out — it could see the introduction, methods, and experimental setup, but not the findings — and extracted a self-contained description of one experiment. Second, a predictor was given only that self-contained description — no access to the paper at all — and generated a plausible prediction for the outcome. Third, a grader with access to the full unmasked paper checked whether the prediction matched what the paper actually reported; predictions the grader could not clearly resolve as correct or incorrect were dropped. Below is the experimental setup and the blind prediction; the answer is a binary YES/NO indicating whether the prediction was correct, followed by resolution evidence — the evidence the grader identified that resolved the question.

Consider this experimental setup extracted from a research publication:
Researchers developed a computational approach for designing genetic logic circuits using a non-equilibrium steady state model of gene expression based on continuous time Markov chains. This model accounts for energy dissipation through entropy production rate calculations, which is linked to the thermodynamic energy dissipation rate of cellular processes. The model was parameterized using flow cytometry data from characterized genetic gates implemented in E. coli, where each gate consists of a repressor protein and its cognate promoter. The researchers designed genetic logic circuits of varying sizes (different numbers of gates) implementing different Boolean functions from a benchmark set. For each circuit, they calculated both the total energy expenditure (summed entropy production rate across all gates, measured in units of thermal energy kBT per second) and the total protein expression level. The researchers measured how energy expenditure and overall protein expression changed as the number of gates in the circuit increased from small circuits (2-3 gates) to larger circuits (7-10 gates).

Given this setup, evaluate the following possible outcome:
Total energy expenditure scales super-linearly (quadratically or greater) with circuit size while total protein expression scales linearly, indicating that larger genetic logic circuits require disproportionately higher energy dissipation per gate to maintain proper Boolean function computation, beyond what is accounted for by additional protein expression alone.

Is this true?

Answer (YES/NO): NO